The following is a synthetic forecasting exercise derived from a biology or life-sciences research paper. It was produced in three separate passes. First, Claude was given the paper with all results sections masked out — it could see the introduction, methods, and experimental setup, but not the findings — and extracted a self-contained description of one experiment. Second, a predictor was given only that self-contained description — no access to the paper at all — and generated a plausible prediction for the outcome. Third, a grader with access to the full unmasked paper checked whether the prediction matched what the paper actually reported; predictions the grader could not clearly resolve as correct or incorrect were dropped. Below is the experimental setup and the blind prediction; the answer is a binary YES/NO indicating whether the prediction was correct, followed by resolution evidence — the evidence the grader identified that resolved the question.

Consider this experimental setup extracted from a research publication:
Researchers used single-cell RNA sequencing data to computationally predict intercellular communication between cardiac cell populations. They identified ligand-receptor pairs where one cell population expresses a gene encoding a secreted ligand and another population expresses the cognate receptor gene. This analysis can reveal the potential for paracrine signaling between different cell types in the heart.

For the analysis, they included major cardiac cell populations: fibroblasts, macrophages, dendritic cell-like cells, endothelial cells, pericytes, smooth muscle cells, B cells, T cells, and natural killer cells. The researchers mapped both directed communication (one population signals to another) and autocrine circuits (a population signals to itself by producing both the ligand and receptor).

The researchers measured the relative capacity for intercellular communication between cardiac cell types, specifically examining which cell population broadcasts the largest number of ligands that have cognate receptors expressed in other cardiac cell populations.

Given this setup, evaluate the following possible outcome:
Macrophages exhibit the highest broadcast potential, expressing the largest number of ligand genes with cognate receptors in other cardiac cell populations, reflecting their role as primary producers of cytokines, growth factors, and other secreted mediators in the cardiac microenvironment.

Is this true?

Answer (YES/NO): NO